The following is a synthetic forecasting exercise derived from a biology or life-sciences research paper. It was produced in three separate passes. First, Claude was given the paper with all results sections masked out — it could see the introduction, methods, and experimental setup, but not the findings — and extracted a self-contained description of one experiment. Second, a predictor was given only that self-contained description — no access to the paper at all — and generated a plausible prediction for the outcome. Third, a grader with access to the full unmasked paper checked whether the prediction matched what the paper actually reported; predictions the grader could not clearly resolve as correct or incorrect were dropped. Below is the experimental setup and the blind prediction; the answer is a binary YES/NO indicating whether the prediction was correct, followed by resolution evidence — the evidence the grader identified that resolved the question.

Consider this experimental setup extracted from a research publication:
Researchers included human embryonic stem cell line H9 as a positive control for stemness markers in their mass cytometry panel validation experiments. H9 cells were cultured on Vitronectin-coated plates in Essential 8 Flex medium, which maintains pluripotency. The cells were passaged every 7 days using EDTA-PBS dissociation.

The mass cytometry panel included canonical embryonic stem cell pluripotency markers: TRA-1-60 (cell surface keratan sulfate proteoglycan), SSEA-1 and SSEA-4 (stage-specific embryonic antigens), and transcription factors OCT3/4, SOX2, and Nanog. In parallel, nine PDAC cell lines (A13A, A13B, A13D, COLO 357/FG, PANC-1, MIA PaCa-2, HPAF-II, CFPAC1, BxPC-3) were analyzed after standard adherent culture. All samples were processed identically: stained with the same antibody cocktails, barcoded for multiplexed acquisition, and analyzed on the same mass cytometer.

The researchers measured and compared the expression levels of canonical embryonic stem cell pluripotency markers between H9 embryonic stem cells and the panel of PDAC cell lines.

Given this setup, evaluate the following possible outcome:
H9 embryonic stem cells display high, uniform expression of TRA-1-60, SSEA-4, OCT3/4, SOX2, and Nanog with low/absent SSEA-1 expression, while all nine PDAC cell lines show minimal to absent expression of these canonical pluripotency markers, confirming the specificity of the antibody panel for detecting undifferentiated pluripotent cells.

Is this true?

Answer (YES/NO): NO